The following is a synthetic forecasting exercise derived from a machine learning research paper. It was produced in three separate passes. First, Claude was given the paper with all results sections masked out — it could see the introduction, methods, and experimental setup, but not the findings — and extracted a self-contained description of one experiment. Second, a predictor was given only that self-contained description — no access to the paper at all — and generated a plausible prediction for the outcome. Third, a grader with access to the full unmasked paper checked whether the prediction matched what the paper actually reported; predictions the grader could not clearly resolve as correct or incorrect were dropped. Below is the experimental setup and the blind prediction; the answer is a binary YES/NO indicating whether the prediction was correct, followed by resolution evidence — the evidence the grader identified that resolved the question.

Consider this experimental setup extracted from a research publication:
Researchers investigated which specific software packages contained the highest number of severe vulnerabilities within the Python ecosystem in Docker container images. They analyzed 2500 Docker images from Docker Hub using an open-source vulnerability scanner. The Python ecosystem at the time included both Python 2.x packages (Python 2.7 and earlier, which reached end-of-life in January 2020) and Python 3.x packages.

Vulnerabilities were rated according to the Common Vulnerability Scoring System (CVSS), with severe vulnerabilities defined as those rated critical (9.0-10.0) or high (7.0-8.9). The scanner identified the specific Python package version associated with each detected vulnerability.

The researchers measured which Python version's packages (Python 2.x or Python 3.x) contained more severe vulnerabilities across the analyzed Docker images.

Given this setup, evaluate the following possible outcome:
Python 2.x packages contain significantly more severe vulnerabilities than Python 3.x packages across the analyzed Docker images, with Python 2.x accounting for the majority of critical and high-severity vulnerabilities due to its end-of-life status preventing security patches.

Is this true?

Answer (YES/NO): NO